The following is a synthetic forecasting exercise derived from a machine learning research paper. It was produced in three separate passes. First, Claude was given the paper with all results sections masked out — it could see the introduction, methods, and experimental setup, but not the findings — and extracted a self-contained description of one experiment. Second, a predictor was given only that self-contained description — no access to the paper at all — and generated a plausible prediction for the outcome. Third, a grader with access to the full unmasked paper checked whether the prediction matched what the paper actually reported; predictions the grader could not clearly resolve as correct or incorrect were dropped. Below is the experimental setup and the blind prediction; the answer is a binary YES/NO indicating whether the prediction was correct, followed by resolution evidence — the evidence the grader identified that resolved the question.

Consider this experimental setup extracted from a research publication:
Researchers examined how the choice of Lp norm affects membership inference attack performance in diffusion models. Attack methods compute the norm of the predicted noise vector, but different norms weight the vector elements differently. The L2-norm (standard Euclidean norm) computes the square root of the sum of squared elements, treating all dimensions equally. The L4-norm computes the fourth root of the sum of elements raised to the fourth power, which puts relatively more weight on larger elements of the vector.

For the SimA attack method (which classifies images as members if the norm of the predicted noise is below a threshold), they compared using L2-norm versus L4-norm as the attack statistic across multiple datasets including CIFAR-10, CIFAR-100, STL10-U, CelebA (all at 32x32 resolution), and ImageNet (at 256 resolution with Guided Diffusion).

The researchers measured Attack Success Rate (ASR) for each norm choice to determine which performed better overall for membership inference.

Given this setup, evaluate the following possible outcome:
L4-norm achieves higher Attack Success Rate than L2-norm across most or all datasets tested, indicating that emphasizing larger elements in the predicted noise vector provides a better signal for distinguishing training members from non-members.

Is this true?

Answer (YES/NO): YES